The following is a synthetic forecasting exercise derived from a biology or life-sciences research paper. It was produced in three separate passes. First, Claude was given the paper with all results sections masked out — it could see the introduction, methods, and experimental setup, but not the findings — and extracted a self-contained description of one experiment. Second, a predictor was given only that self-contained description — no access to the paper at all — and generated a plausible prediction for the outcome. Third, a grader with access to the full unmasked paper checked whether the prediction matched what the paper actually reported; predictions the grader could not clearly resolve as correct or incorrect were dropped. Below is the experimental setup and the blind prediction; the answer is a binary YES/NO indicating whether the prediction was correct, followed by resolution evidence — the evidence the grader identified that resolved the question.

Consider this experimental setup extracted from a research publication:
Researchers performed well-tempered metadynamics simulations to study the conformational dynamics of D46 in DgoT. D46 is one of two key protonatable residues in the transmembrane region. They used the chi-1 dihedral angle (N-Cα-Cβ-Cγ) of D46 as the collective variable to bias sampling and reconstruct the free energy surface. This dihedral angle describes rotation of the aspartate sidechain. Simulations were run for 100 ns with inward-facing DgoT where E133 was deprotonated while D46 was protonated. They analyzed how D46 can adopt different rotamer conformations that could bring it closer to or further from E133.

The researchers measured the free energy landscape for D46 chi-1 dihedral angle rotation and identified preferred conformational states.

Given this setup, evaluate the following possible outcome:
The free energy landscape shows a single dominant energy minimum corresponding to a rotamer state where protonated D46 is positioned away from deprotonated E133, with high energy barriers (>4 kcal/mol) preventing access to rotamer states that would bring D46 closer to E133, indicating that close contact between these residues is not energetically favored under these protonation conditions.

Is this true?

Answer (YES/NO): NO